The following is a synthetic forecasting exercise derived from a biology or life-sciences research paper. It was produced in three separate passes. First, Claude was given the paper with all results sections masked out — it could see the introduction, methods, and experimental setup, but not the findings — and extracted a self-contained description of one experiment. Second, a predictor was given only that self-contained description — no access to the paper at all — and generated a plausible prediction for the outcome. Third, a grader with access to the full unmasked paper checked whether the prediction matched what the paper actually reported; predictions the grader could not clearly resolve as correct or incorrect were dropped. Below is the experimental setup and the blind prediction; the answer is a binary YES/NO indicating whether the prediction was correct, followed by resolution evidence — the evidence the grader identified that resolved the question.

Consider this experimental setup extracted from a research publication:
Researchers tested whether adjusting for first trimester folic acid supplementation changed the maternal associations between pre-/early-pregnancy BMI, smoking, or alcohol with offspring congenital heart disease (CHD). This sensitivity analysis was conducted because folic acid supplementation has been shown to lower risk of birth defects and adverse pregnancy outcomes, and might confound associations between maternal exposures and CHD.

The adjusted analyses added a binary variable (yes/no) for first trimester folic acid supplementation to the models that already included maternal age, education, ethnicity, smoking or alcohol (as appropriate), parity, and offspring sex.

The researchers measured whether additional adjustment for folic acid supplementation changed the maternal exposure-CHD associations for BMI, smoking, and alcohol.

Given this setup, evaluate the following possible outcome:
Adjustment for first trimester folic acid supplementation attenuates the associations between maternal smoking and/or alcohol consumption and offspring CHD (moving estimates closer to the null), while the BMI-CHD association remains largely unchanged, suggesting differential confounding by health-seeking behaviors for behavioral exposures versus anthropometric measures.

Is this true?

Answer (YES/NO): NO